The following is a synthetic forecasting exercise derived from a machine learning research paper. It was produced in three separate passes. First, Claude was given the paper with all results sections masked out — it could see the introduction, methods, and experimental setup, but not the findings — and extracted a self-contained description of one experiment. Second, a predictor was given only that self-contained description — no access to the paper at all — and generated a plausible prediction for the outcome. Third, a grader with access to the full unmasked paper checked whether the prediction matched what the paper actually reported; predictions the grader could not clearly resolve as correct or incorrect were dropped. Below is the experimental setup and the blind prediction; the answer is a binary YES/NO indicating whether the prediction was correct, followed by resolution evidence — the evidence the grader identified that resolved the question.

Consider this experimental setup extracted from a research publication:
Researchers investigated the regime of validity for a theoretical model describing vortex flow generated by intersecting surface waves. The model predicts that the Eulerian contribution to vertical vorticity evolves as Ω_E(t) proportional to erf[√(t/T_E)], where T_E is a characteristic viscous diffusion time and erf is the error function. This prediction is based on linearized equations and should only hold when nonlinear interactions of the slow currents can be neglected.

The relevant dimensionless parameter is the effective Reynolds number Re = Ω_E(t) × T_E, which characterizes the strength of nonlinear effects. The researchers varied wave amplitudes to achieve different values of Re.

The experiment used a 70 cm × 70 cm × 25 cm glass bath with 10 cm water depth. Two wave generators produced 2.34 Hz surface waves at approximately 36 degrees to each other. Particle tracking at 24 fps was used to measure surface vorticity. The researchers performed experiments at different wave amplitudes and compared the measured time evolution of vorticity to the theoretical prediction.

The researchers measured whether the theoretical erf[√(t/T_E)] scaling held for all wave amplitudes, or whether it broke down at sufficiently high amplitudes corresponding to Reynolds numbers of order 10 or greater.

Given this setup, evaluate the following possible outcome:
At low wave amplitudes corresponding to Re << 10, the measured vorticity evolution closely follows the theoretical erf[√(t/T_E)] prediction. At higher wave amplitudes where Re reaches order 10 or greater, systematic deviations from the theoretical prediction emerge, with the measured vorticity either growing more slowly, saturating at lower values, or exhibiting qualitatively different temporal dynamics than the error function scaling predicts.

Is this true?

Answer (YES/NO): YES